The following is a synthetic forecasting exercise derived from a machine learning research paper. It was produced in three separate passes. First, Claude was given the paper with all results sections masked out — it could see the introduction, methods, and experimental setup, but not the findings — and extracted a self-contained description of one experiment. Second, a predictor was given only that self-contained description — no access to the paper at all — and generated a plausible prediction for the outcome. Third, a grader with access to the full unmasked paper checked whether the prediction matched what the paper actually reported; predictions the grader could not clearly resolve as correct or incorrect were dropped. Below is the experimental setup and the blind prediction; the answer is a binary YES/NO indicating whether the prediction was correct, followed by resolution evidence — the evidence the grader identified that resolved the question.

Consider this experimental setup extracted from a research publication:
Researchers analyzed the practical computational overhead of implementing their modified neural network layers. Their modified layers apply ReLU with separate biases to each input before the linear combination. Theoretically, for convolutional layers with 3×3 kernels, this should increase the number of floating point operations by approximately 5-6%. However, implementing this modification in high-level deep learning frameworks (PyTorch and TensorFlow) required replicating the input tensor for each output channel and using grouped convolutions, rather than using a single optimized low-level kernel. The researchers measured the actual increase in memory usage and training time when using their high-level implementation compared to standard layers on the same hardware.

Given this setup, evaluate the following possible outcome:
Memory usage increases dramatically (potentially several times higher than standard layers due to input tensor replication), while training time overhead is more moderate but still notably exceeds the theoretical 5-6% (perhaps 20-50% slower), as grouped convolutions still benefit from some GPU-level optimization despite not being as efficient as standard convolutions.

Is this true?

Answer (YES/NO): NO